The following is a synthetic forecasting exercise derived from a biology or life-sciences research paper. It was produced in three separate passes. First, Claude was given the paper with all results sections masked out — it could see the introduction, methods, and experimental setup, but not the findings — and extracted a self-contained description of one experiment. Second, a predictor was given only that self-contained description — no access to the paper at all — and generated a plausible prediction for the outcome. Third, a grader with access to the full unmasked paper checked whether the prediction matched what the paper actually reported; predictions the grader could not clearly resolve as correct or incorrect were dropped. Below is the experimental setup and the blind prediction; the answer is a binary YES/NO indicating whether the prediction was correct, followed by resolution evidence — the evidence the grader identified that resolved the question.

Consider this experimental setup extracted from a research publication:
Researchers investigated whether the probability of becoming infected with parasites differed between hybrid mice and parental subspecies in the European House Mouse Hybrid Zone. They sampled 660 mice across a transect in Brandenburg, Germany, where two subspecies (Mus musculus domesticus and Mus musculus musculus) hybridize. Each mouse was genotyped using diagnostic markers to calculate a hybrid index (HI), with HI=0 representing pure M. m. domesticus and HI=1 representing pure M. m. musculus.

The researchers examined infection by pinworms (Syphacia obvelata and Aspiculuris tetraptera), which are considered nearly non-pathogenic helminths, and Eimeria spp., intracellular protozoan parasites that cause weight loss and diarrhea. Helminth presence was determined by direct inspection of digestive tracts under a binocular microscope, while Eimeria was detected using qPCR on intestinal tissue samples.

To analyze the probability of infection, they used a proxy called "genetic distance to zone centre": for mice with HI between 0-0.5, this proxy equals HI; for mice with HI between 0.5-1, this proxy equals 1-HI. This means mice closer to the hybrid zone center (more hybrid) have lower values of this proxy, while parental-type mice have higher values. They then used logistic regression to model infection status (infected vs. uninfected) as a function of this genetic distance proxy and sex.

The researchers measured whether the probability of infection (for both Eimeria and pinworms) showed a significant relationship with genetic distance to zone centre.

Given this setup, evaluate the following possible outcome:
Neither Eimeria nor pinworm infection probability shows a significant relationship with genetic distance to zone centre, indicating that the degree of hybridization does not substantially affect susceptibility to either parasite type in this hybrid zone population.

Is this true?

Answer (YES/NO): YES